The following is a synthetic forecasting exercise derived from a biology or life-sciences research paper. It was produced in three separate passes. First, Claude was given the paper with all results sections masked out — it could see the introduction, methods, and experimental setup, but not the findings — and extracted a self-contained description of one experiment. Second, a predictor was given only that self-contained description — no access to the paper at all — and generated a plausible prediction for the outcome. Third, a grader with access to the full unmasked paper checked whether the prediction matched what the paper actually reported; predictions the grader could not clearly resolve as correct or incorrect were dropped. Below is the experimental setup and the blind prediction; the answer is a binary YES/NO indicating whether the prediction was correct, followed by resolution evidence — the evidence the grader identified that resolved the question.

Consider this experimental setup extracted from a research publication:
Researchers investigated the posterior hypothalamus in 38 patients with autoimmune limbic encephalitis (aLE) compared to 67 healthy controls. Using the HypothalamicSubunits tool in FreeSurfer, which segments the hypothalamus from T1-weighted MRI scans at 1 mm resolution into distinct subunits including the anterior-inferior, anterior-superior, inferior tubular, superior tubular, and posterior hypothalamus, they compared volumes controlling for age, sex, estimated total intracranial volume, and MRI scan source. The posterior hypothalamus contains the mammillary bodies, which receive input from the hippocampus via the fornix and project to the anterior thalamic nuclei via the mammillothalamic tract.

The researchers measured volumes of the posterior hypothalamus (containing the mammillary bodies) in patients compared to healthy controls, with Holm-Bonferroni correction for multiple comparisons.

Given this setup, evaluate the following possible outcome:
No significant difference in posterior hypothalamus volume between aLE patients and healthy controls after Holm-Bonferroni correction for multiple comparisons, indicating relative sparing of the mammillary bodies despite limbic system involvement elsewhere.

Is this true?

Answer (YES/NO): NO